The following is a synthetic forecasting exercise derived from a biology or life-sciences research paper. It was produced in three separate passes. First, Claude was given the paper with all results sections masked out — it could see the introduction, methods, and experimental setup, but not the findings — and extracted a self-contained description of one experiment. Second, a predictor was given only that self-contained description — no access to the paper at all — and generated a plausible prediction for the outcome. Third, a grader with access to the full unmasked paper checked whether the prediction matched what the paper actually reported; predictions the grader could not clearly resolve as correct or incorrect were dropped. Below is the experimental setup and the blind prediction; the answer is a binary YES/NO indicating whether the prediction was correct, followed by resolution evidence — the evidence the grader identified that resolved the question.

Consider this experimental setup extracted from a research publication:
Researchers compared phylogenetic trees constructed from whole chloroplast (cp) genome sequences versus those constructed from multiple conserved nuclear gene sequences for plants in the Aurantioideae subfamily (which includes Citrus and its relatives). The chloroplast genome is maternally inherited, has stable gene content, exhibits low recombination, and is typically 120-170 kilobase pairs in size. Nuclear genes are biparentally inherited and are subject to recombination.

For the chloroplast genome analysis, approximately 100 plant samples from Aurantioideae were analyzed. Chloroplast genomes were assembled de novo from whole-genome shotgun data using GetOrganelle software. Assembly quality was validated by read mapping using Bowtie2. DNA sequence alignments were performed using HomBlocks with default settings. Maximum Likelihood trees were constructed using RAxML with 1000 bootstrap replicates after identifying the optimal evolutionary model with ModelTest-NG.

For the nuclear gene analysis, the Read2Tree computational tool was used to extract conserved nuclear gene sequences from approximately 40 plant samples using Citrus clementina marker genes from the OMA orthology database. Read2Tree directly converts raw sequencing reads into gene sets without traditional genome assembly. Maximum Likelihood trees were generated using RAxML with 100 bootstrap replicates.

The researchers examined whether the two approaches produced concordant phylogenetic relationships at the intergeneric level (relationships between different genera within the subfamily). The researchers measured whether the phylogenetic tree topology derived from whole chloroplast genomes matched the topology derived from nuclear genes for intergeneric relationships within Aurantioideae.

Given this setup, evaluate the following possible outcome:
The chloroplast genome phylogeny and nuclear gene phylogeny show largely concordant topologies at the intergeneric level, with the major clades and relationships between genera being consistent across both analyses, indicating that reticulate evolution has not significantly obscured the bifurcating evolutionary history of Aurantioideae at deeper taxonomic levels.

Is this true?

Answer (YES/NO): NO